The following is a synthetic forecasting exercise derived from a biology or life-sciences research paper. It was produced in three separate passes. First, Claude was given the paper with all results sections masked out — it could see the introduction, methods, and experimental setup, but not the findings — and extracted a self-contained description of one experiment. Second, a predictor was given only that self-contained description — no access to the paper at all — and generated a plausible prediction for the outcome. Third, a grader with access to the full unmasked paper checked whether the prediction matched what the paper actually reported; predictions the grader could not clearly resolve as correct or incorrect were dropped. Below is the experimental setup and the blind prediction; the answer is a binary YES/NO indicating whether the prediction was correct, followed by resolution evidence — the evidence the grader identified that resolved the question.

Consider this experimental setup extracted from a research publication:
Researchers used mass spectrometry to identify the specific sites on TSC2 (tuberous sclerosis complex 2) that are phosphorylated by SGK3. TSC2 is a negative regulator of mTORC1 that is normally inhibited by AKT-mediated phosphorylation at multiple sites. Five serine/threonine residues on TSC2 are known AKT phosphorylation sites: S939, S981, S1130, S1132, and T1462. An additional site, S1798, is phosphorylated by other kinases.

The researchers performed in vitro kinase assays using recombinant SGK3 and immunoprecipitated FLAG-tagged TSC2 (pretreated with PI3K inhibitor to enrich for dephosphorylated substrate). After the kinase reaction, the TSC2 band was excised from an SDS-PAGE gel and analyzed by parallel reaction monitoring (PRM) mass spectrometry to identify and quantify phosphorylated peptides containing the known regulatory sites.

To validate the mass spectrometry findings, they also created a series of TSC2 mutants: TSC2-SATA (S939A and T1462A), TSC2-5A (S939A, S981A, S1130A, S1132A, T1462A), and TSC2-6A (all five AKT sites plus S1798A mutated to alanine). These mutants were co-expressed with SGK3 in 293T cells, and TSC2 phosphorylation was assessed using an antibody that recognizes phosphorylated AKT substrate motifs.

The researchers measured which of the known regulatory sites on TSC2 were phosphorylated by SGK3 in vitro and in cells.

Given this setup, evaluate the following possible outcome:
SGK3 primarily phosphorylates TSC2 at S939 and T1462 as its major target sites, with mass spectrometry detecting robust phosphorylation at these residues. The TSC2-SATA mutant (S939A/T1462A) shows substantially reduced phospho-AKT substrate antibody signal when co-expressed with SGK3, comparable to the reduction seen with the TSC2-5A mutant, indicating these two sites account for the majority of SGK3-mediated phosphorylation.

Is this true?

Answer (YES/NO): NO